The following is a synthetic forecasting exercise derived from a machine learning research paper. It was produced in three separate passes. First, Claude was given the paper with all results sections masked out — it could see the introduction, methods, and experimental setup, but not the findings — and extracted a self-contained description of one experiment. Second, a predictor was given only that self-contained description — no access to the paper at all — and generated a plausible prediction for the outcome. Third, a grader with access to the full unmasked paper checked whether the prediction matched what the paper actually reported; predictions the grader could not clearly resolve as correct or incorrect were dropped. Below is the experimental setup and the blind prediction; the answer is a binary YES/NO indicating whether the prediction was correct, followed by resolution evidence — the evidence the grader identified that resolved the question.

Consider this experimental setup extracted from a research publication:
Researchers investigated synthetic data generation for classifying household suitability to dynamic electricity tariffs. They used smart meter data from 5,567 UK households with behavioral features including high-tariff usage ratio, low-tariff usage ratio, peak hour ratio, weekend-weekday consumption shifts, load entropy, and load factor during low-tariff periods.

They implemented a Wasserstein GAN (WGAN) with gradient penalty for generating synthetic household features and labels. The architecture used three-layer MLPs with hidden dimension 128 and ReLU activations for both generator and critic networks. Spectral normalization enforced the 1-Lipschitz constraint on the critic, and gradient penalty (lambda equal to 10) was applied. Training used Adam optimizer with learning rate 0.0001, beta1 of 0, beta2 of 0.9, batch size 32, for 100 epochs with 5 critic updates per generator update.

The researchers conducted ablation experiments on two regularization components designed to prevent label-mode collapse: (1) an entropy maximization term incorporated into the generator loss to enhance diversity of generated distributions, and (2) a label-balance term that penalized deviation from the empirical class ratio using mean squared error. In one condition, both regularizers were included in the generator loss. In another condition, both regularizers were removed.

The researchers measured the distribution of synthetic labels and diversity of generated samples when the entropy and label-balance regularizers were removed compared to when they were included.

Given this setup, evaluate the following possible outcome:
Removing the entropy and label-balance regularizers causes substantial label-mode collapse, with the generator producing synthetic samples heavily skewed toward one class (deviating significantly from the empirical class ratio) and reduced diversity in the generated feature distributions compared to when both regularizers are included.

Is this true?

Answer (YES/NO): YES